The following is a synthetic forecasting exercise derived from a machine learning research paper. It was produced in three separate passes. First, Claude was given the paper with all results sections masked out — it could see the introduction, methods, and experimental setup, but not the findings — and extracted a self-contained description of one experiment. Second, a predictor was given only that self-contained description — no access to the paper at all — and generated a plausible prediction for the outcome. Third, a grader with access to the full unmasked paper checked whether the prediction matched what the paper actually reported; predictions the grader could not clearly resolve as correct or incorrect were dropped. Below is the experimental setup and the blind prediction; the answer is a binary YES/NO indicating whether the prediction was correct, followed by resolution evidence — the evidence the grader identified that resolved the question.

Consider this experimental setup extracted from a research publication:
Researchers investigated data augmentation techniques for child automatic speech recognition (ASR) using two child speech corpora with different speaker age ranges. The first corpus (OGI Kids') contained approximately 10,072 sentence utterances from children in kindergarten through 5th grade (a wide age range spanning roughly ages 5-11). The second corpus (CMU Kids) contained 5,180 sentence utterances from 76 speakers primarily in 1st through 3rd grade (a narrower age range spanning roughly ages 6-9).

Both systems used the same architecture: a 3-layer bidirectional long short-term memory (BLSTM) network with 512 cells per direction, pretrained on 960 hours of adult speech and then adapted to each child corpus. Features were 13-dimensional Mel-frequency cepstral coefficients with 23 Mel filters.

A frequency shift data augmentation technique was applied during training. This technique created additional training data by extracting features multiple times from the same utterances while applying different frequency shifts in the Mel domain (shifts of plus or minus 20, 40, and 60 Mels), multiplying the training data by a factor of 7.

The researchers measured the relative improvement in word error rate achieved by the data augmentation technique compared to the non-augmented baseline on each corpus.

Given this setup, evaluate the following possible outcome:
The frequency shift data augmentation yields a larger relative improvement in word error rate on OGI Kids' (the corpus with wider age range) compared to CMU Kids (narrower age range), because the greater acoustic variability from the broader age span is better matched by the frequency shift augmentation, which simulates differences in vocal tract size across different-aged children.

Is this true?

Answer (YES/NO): YES